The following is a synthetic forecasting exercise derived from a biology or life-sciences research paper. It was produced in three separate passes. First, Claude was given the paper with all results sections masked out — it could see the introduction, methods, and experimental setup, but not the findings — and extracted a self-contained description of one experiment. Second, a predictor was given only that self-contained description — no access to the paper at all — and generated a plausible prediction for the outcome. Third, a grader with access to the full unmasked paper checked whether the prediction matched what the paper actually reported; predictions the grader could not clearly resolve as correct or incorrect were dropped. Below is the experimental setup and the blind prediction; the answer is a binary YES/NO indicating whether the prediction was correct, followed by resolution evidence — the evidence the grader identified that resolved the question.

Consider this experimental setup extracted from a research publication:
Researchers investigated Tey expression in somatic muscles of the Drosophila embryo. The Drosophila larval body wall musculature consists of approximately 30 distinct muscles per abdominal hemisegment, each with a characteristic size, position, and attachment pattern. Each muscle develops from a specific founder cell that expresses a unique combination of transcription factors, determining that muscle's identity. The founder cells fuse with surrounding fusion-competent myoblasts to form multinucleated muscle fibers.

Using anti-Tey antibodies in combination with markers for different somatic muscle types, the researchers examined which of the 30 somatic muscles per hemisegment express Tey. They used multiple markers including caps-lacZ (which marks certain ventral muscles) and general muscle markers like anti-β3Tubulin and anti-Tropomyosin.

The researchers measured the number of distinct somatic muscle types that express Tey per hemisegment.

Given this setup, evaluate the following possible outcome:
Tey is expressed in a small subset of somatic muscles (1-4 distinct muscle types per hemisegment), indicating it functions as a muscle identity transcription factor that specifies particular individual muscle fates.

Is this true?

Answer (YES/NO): YES